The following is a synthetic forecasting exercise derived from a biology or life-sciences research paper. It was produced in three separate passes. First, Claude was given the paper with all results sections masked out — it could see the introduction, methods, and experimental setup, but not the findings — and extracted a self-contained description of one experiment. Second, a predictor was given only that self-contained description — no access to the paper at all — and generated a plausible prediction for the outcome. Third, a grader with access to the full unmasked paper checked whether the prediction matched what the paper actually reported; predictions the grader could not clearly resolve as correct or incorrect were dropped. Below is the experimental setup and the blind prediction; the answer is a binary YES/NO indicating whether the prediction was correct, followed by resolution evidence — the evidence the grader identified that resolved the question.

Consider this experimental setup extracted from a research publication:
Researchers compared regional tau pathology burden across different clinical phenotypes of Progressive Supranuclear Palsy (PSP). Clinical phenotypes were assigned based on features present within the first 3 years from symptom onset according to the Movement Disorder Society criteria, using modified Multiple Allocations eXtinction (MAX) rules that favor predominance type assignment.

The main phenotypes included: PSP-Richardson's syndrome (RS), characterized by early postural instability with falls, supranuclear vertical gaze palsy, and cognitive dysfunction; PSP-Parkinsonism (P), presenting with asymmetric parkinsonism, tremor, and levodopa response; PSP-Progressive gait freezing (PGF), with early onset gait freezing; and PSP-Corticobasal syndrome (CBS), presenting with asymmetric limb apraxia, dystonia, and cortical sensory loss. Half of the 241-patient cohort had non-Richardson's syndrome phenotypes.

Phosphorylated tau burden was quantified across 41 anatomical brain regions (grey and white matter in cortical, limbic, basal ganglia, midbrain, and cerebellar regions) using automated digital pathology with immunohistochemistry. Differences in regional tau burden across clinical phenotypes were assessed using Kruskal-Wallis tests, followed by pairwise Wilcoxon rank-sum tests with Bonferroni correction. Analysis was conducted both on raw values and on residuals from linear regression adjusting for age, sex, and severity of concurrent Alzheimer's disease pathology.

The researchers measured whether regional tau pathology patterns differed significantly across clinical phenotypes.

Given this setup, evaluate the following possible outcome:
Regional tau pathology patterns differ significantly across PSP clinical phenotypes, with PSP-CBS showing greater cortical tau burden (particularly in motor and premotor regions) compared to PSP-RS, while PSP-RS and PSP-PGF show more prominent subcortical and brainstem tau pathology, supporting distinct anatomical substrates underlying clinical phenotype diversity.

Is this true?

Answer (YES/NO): NO